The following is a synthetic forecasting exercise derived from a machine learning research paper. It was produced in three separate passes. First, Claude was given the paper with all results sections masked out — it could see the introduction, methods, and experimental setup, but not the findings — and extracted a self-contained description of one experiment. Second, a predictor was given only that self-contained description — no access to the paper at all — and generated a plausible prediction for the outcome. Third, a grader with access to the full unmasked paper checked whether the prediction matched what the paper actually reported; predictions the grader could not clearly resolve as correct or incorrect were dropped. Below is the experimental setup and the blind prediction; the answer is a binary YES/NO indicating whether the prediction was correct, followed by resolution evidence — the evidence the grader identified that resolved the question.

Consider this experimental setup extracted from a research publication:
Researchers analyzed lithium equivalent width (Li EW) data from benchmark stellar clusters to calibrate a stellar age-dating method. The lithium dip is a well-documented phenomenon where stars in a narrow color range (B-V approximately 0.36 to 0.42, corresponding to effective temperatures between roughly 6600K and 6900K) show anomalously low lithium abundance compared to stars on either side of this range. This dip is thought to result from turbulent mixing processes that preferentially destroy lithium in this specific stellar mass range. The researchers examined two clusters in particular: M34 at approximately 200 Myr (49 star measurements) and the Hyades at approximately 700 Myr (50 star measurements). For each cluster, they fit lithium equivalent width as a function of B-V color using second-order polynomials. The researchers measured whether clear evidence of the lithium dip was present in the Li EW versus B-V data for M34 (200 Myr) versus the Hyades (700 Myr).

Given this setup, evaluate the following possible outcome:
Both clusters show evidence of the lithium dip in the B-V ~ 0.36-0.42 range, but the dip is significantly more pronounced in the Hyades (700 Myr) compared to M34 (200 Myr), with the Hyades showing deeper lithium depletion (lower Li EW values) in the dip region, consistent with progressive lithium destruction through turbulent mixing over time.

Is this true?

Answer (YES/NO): NO